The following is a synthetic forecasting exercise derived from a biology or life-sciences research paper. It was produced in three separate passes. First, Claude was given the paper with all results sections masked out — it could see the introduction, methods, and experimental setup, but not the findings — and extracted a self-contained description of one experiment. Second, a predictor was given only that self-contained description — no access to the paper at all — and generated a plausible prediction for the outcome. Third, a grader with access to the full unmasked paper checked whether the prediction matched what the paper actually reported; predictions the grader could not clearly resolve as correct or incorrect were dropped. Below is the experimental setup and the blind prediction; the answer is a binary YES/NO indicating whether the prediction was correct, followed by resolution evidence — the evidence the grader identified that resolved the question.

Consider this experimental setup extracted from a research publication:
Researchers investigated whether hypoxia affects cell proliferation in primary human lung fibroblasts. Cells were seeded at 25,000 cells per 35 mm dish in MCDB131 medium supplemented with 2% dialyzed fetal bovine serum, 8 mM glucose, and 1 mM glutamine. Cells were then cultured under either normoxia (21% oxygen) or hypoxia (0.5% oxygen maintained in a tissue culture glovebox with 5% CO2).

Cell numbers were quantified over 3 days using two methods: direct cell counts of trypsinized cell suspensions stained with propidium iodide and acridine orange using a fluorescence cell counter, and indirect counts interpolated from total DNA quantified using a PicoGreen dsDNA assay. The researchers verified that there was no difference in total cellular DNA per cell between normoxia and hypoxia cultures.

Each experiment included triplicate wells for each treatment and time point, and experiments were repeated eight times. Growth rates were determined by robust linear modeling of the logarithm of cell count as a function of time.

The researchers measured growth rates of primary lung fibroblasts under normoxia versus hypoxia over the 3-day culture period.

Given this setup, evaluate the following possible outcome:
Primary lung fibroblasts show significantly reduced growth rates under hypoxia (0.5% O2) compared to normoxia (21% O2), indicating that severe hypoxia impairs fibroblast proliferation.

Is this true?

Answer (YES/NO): YES